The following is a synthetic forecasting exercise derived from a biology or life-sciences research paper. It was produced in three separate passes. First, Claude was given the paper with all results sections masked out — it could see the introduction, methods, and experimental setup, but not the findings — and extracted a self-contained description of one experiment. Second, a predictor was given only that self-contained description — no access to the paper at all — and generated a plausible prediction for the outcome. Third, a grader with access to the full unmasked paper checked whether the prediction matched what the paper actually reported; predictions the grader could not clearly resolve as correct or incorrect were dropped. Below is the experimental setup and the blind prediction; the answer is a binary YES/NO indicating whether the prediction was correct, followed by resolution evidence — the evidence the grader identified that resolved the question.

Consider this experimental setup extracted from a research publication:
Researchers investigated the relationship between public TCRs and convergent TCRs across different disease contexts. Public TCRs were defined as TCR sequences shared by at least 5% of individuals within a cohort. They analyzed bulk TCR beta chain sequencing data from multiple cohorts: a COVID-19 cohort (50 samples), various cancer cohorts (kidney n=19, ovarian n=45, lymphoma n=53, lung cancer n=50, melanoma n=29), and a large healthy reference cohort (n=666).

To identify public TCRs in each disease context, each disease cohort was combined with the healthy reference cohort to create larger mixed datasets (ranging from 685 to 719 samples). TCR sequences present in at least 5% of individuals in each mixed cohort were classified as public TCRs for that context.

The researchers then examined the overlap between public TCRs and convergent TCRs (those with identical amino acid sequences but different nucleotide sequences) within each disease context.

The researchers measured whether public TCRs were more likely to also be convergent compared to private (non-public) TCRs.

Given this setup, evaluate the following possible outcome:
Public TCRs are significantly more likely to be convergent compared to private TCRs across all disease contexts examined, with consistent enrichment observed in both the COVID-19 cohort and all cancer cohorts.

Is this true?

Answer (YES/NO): NO